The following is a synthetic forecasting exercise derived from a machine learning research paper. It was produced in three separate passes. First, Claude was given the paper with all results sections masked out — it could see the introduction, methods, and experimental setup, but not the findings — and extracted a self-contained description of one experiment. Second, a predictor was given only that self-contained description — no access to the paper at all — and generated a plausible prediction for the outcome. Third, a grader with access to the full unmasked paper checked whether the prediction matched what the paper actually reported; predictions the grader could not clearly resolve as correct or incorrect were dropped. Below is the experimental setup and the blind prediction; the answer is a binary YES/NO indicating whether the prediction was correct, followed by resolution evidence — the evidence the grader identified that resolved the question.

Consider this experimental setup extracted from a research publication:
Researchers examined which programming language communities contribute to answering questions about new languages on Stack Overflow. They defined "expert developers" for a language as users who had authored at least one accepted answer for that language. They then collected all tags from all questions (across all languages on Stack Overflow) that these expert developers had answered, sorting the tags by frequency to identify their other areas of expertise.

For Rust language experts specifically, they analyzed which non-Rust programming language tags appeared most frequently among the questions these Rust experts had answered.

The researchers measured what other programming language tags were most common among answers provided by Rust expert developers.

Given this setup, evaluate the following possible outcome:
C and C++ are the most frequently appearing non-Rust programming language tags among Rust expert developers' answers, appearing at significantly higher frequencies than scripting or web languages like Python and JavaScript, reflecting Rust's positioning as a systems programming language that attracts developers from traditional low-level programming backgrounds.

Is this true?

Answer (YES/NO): YES